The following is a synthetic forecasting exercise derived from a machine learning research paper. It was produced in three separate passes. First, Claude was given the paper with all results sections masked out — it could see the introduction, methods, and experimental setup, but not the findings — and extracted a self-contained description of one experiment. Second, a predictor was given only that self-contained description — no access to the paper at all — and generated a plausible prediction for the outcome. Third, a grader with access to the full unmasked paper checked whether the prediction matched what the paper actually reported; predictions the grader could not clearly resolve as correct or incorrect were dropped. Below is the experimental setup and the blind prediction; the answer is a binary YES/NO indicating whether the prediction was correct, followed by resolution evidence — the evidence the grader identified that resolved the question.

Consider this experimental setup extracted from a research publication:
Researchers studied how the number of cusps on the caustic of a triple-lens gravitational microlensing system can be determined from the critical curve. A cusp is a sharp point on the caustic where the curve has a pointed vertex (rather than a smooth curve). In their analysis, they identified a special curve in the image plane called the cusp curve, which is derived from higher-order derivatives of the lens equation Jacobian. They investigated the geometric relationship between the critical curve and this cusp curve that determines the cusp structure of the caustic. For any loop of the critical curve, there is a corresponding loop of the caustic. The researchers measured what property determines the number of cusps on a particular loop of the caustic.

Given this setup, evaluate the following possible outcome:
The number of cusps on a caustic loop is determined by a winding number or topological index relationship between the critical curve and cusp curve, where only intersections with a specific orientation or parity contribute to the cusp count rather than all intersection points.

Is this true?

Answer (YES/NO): NO